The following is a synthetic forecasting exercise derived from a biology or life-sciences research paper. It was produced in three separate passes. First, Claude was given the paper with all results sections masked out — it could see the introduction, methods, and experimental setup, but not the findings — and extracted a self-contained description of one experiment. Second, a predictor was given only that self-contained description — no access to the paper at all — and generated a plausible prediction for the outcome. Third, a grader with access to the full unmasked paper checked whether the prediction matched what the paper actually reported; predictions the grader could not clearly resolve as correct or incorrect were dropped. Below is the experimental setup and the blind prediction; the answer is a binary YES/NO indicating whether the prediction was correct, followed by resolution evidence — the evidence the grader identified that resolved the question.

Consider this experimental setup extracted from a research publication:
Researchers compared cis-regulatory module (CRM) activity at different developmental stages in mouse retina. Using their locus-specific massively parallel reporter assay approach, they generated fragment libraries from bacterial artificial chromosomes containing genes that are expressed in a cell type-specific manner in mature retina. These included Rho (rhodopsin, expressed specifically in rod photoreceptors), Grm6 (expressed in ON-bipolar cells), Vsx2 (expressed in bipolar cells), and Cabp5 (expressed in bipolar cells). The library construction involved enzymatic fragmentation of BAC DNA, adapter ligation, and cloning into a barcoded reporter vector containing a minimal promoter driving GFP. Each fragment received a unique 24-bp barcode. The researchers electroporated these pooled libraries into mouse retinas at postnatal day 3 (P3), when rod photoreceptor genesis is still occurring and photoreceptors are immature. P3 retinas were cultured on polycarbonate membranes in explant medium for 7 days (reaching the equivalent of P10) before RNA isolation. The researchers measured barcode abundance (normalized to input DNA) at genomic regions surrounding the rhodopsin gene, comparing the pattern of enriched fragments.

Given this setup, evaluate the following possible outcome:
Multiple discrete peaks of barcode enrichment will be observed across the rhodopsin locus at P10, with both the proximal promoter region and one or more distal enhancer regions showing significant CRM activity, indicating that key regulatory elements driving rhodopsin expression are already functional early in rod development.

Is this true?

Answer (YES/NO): NO